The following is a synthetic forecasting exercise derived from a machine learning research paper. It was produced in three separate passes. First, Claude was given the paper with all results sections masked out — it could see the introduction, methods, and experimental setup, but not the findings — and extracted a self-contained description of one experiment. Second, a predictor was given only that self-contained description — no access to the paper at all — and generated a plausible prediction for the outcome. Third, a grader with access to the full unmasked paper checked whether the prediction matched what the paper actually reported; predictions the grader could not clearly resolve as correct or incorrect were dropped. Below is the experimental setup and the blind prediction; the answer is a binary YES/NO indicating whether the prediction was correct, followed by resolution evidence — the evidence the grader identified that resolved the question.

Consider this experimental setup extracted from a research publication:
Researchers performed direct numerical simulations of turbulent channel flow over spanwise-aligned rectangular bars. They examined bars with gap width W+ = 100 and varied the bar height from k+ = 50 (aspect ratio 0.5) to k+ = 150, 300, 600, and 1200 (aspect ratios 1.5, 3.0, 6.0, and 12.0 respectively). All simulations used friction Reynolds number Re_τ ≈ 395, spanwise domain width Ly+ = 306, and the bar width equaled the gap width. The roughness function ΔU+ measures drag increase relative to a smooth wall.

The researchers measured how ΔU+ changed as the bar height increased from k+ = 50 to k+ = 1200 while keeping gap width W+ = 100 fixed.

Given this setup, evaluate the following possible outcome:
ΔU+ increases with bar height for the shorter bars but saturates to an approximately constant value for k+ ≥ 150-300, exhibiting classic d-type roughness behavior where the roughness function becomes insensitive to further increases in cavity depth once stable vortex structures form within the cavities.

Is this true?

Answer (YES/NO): NO